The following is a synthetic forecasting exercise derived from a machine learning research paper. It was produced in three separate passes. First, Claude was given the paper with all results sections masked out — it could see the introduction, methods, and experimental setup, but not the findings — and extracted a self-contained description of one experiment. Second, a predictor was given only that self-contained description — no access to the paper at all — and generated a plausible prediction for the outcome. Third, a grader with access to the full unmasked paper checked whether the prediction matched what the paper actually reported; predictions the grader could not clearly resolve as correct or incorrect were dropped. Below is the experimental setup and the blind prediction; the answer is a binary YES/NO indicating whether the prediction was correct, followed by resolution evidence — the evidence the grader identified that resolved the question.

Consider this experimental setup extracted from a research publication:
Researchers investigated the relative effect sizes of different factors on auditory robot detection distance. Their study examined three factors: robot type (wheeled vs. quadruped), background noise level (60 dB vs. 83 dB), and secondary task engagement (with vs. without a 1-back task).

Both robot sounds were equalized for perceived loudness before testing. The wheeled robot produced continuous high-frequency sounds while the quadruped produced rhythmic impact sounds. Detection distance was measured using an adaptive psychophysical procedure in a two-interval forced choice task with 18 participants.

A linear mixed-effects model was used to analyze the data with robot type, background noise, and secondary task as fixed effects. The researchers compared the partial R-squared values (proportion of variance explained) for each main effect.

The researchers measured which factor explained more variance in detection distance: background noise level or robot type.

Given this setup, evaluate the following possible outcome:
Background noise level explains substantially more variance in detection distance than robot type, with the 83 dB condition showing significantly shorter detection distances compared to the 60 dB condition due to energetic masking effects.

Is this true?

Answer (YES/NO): NO